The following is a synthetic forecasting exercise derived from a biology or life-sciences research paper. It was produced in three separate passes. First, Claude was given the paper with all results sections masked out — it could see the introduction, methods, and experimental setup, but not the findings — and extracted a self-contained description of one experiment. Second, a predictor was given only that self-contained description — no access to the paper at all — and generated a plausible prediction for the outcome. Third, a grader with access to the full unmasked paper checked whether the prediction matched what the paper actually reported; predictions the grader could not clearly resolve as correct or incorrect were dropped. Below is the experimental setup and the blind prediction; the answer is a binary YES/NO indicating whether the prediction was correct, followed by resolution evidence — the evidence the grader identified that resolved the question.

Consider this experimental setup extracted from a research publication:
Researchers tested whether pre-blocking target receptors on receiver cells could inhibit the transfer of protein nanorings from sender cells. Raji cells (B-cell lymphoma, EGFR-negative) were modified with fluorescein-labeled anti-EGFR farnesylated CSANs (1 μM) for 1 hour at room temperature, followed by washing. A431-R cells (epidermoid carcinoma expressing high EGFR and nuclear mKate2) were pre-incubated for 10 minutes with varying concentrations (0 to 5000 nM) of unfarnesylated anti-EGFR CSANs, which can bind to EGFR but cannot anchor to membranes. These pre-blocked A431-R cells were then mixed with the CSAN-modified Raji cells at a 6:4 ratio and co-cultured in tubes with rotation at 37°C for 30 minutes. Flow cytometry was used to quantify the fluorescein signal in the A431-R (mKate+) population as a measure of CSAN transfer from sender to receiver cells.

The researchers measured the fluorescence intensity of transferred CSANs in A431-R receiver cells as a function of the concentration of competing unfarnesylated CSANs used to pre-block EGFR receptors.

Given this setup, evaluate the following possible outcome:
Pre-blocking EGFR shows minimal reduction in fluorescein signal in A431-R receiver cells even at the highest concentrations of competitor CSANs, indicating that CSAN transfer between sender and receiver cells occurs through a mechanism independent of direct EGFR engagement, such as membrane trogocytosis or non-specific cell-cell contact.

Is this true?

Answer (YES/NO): NO